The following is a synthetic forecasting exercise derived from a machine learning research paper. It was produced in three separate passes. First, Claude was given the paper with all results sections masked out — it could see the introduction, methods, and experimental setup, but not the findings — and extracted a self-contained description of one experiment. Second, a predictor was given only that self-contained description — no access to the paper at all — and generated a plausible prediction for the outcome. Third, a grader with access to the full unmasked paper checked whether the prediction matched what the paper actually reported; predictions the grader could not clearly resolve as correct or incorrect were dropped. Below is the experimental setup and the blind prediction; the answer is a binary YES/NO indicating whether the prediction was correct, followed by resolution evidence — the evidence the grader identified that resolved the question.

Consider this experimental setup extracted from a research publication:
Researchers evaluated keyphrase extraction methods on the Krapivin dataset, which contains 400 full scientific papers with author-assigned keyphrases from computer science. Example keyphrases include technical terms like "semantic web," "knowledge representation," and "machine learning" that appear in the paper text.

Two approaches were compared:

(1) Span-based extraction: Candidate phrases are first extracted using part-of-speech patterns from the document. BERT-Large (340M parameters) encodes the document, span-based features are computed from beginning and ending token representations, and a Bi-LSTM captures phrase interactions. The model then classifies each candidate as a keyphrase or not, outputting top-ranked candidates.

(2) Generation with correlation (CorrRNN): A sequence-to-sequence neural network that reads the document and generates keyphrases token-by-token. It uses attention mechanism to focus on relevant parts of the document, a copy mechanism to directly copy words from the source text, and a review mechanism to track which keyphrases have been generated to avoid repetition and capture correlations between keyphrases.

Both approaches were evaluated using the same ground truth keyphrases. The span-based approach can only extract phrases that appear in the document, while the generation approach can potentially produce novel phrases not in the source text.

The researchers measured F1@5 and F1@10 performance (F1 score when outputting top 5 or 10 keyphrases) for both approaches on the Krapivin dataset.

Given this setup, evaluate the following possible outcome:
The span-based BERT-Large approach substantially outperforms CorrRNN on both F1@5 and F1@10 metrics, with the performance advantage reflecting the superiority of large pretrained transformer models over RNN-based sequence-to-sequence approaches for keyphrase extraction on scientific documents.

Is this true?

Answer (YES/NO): NO